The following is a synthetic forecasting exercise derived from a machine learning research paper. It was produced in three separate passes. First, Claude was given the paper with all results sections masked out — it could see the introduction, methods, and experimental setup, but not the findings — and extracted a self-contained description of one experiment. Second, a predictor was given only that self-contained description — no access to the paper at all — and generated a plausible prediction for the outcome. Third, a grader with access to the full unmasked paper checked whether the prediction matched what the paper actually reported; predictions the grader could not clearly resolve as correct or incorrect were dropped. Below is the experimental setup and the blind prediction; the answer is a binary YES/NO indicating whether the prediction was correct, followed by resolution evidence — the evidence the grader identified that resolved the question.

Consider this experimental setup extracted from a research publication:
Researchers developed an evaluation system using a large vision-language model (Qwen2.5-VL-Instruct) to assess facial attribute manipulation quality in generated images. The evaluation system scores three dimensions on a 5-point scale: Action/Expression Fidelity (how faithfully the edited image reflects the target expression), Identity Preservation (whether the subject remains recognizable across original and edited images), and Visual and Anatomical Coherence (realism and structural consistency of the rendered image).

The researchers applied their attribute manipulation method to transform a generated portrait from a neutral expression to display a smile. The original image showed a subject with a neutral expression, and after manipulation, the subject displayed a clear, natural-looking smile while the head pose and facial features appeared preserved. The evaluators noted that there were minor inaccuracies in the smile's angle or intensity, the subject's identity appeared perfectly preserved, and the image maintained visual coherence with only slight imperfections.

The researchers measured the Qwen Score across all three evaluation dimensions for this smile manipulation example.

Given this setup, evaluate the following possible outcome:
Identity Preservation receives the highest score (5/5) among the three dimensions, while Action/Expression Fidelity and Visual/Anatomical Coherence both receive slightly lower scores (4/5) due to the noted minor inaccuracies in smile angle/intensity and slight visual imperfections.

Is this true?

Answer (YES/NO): YES